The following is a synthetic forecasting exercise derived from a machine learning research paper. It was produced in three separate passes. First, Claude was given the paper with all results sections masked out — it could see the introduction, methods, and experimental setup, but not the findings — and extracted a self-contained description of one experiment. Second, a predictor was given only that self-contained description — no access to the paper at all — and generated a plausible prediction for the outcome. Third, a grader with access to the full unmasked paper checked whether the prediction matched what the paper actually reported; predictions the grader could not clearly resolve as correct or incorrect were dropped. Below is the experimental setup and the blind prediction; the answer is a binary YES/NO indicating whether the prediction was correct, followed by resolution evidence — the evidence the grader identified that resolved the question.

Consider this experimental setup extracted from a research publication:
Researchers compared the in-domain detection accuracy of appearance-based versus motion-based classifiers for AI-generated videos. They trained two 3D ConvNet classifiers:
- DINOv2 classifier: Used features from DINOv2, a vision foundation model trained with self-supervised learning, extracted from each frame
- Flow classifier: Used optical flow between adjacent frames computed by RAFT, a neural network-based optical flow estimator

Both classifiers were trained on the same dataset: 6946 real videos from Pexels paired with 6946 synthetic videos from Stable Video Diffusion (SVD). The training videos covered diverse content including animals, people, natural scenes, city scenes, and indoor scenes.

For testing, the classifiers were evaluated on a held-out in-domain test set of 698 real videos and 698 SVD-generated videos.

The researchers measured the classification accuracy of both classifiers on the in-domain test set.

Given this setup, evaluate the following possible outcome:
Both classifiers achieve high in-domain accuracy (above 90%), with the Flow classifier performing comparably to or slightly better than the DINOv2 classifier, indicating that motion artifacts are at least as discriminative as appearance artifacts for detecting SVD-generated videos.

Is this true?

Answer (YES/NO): NO